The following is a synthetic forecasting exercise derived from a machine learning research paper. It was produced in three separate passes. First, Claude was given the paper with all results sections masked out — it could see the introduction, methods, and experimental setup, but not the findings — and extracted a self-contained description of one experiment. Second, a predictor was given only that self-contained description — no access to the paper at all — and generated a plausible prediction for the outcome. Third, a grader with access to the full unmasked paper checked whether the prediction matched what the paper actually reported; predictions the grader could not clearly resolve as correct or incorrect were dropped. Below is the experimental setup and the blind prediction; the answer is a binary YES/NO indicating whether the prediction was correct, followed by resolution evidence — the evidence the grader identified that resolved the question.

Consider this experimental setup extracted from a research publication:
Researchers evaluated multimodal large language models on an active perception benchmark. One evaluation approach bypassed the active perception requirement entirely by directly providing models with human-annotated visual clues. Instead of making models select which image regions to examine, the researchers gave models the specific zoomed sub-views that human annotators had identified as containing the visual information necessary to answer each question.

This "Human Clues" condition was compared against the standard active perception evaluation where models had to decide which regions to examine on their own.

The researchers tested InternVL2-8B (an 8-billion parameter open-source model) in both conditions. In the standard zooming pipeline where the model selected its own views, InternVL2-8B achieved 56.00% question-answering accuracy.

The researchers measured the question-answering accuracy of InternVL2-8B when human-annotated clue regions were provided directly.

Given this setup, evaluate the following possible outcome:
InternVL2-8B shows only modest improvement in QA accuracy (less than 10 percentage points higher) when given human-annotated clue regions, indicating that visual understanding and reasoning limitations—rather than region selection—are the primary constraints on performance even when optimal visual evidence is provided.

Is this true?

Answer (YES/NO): NO